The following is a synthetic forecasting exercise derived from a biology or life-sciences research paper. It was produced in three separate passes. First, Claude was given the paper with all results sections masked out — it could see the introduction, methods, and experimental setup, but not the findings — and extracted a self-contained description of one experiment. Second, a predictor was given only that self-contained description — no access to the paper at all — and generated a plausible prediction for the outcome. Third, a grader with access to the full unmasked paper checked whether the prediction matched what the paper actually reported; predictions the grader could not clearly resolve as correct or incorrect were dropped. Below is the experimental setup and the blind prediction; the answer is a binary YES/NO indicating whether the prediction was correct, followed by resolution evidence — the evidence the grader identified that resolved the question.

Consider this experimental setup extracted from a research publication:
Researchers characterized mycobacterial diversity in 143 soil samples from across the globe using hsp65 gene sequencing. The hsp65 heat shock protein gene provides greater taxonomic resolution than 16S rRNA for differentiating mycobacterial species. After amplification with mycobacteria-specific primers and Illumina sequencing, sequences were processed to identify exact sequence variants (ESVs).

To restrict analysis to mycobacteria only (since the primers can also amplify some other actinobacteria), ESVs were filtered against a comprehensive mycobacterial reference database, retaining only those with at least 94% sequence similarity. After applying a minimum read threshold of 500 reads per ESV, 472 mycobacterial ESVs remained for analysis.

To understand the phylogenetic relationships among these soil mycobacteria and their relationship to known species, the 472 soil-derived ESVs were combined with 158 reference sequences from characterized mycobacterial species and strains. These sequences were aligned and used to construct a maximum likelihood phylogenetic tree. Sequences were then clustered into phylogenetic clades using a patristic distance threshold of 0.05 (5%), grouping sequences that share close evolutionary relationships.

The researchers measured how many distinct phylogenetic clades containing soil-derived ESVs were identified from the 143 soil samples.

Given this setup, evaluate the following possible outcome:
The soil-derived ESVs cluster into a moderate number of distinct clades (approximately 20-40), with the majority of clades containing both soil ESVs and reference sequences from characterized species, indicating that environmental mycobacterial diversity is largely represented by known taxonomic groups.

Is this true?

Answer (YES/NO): NO